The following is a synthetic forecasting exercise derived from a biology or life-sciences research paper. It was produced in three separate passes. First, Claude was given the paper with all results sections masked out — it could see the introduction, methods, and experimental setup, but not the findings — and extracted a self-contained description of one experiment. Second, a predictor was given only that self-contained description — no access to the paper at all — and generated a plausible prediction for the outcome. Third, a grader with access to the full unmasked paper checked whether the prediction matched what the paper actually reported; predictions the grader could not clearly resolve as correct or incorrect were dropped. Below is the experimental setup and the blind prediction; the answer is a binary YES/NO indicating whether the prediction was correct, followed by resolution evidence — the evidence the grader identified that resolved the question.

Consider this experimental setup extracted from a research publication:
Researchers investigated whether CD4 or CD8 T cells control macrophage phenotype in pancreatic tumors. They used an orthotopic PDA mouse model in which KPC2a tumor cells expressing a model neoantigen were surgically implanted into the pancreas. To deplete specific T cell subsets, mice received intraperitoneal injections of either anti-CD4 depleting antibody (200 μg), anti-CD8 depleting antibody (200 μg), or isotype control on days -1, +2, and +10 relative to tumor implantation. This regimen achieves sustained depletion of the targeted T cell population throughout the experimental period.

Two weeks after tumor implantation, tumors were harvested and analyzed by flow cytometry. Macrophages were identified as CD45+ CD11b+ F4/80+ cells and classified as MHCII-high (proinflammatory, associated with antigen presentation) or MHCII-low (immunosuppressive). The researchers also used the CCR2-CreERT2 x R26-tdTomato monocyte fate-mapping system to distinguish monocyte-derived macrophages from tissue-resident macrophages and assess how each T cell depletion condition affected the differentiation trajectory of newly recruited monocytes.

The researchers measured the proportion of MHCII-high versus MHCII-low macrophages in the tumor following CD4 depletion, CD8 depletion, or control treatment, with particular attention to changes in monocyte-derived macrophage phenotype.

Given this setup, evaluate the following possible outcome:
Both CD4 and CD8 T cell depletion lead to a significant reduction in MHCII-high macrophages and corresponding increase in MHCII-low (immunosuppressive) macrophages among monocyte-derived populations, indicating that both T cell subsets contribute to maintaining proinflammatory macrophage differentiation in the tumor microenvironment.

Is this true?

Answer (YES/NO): NO